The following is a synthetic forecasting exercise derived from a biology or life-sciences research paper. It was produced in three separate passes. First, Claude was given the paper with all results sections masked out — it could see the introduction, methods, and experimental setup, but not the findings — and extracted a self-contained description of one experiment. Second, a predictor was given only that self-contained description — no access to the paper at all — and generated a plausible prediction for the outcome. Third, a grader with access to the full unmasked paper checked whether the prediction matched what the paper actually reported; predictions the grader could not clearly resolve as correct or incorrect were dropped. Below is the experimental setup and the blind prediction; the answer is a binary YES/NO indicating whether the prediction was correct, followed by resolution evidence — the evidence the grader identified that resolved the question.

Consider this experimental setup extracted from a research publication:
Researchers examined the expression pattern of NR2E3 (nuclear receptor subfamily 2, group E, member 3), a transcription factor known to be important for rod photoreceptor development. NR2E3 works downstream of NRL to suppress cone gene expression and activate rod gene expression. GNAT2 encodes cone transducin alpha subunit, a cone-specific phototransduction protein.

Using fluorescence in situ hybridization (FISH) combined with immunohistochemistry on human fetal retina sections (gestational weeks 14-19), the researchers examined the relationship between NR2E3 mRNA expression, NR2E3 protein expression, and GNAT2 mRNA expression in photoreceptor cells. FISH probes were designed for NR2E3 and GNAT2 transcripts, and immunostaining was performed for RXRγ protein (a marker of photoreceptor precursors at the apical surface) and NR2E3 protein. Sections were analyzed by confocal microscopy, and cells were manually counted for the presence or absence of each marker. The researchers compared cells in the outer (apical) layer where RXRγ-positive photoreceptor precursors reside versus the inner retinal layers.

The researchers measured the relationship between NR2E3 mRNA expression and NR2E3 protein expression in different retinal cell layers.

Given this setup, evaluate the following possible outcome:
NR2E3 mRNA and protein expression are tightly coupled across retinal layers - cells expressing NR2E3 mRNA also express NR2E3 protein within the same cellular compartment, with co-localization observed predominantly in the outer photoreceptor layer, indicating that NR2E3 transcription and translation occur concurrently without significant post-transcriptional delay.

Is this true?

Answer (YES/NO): NO